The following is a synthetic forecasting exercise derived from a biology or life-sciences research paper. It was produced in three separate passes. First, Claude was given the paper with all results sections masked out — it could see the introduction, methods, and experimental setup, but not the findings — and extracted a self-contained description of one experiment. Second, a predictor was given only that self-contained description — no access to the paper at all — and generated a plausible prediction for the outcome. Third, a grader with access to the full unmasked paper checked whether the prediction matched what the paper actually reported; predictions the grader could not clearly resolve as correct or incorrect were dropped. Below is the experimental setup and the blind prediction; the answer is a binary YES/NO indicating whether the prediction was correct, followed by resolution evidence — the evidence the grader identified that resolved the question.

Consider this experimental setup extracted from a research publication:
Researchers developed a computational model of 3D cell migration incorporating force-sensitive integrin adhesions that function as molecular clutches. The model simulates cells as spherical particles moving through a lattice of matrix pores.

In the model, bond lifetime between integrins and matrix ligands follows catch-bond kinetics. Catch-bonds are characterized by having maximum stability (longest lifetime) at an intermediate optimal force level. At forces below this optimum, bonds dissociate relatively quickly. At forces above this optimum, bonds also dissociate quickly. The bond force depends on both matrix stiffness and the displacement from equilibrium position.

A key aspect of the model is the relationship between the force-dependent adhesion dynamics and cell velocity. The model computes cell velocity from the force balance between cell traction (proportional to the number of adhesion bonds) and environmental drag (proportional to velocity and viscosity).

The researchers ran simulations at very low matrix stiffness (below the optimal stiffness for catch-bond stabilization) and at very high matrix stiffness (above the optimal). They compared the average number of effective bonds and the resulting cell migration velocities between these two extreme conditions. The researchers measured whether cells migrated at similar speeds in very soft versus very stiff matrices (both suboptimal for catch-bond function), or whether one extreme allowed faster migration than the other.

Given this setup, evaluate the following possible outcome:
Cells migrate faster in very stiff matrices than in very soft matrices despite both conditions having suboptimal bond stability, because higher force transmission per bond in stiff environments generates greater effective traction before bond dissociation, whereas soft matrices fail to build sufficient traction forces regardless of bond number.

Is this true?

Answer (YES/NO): NO